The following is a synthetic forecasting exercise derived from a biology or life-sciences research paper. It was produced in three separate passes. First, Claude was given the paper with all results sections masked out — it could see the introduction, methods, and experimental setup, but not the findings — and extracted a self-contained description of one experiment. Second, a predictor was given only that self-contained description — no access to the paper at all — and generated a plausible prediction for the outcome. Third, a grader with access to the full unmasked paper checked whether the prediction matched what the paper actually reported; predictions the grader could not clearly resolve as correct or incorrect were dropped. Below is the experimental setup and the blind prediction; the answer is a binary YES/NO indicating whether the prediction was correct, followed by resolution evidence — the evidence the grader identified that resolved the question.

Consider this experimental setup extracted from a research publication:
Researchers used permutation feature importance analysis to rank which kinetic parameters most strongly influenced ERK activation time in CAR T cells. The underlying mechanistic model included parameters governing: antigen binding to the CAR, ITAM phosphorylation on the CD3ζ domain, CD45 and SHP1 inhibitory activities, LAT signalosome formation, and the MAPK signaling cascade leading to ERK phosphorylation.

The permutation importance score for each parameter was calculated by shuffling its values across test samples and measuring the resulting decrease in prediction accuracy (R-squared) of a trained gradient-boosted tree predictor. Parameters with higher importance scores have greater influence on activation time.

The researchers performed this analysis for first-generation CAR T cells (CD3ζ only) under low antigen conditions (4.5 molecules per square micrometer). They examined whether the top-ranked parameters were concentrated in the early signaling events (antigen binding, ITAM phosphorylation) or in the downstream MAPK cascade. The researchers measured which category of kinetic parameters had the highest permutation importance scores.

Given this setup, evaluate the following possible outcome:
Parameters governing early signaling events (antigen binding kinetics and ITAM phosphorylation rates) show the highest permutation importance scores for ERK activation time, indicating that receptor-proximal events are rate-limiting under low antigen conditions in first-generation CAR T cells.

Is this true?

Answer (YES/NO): NO